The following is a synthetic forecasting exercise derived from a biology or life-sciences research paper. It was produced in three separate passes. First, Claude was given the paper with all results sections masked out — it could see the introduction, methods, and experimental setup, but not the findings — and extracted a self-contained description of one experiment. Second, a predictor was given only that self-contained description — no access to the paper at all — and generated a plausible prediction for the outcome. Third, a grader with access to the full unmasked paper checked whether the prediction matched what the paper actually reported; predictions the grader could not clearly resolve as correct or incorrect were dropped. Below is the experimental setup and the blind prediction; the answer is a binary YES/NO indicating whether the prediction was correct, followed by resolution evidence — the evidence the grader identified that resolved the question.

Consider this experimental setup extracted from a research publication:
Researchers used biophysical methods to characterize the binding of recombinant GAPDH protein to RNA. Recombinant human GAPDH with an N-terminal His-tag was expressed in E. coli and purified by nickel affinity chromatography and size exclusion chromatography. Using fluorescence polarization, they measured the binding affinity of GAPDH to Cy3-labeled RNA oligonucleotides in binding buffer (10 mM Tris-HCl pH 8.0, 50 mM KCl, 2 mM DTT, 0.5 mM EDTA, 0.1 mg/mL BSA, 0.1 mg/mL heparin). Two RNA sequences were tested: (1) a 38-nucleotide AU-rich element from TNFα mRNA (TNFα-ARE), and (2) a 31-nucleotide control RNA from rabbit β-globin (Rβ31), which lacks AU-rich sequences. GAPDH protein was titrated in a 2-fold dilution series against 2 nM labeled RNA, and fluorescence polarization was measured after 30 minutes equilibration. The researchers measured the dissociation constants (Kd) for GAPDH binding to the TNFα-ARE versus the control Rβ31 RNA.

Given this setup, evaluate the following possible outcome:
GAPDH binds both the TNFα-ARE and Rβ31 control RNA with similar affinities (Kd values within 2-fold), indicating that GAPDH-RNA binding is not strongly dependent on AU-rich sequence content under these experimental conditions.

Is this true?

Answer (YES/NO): NO